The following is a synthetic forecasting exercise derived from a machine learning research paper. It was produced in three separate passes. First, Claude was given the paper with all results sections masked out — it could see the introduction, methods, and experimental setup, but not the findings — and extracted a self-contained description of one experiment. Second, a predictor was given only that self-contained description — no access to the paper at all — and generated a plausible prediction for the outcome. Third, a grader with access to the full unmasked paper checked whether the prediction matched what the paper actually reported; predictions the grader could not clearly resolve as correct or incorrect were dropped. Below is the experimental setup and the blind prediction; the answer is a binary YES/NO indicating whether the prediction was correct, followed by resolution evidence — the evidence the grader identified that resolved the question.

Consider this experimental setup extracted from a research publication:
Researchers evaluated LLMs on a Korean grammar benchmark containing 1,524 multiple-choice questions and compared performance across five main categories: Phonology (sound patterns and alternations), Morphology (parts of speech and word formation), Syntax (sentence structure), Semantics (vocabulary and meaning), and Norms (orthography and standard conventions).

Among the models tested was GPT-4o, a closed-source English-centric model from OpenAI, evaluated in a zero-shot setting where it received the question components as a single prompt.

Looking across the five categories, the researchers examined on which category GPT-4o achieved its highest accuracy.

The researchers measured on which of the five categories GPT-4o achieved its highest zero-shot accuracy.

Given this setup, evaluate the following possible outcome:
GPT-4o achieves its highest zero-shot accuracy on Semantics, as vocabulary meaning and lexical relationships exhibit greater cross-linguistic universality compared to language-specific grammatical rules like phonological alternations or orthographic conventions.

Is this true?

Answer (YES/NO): YES